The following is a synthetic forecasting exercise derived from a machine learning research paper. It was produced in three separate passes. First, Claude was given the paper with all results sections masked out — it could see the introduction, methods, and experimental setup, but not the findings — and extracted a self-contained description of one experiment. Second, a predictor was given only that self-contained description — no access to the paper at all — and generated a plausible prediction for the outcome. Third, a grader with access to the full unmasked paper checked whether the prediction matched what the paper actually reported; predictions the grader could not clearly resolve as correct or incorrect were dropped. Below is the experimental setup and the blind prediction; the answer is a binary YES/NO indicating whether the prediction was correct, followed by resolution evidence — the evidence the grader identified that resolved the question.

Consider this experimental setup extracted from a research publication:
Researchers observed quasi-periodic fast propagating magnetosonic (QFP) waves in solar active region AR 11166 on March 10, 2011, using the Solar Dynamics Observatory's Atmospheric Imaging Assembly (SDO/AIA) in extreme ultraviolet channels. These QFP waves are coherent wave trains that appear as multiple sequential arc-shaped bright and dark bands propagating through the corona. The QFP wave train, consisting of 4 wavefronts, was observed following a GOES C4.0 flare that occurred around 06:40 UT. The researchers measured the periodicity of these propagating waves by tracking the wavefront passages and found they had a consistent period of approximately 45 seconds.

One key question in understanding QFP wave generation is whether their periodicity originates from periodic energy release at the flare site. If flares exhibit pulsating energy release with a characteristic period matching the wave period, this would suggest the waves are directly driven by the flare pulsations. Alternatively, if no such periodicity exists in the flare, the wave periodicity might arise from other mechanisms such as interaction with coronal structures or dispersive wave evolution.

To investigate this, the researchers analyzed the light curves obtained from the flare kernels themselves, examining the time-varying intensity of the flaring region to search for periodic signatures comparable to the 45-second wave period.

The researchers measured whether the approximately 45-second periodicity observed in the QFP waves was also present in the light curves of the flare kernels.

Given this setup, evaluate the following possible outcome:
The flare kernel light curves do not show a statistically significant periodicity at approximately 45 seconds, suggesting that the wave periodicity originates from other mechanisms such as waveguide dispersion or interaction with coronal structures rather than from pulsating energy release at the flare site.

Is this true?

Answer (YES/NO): YES